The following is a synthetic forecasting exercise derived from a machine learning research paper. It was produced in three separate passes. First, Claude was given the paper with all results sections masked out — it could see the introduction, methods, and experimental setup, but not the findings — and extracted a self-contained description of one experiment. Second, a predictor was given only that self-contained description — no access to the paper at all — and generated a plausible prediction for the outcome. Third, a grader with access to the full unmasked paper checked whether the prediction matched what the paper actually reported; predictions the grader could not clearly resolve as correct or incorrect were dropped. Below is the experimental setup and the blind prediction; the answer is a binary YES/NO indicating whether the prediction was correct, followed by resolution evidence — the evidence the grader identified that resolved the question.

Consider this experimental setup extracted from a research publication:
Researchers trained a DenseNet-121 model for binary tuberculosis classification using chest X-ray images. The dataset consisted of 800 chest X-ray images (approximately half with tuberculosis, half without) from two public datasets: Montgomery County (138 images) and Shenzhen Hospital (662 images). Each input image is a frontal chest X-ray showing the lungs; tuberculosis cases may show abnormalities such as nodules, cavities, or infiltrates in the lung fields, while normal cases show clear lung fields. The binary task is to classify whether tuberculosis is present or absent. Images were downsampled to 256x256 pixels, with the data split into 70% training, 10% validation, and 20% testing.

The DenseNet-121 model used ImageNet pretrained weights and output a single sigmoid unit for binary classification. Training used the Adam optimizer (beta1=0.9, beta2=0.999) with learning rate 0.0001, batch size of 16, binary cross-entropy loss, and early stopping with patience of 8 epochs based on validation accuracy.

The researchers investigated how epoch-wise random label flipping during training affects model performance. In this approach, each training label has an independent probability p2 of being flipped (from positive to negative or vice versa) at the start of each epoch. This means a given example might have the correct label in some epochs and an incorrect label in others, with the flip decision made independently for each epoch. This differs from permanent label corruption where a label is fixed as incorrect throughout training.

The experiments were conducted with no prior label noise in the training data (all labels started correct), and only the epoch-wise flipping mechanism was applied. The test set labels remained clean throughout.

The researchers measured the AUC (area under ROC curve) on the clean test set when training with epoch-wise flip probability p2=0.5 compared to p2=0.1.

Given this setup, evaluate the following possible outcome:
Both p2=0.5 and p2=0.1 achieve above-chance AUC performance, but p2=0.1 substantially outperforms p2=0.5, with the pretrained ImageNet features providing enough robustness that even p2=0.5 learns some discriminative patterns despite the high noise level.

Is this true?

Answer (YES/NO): YES